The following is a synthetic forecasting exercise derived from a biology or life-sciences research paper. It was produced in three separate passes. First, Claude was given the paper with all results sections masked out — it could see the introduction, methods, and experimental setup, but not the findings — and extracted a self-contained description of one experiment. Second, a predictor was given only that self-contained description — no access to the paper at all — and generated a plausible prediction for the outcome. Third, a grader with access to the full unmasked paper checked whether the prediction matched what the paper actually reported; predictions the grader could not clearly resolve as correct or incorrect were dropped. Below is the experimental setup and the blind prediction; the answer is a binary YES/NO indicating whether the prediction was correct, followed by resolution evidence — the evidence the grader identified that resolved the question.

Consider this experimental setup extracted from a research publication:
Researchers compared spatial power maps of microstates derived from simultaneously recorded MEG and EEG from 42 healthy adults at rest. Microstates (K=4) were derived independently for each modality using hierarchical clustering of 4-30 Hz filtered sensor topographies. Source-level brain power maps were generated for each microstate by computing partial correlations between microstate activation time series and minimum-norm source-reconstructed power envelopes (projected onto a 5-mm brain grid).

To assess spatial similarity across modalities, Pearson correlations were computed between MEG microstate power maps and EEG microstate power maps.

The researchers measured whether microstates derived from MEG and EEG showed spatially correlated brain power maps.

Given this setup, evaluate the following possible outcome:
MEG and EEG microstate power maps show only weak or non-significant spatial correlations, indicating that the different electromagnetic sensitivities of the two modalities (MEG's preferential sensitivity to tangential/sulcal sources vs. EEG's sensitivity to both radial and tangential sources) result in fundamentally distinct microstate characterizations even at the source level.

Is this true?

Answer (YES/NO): YES